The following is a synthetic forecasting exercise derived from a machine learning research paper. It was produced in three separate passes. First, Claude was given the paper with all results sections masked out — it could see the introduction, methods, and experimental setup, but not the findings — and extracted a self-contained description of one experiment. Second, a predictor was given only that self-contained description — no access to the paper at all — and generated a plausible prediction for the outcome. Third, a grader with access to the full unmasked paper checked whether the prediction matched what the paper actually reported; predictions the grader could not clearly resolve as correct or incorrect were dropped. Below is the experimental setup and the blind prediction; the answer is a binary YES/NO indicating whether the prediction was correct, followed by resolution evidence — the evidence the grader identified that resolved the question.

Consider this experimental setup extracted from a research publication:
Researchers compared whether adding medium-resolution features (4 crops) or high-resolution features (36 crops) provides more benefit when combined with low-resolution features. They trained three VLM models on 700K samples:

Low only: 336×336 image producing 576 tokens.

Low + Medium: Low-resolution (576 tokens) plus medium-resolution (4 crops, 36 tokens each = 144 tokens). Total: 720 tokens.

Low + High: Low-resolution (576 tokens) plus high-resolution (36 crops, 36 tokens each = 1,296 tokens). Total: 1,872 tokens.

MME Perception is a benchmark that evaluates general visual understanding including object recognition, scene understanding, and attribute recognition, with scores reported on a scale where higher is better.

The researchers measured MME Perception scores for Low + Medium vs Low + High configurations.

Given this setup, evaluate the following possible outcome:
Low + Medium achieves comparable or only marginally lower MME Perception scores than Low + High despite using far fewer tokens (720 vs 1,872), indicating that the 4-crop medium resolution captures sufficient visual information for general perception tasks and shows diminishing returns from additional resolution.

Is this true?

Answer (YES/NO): NO